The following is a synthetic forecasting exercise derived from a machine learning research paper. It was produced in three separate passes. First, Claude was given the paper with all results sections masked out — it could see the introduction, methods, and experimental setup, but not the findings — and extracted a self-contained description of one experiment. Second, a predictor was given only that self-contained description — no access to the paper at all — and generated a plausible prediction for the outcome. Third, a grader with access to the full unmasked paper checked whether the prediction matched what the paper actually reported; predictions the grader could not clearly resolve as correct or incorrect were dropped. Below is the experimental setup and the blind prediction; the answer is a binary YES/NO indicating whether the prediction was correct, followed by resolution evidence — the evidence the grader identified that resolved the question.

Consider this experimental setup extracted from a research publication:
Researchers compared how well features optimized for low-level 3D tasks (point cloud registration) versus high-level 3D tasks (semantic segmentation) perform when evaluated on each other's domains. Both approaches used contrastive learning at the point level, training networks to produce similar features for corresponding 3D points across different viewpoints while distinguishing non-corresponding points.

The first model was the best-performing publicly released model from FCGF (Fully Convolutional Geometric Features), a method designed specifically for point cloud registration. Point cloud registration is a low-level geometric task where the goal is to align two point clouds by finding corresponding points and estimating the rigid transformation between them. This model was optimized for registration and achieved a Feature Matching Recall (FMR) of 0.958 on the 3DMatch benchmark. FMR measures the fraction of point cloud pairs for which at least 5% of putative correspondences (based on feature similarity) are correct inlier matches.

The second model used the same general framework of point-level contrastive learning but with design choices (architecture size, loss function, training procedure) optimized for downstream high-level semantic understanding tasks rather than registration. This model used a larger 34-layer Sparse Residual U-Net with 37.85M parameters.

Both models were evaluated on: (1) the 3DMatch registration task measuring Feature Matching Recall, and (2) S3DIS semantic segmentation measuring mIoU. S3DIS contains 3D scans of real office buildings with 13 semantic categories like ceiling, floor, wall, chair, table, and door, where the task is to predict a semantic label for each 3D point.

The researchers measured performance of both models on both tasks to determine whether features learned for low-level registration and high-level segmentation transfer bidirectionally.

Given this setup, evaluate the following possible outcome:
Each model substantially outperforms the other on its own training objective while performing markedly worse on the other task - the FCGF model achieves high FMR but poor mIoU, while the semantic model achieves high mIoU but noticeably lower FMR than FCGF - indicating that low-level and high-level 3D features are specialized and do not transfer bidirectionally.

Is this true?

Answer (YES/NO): YES